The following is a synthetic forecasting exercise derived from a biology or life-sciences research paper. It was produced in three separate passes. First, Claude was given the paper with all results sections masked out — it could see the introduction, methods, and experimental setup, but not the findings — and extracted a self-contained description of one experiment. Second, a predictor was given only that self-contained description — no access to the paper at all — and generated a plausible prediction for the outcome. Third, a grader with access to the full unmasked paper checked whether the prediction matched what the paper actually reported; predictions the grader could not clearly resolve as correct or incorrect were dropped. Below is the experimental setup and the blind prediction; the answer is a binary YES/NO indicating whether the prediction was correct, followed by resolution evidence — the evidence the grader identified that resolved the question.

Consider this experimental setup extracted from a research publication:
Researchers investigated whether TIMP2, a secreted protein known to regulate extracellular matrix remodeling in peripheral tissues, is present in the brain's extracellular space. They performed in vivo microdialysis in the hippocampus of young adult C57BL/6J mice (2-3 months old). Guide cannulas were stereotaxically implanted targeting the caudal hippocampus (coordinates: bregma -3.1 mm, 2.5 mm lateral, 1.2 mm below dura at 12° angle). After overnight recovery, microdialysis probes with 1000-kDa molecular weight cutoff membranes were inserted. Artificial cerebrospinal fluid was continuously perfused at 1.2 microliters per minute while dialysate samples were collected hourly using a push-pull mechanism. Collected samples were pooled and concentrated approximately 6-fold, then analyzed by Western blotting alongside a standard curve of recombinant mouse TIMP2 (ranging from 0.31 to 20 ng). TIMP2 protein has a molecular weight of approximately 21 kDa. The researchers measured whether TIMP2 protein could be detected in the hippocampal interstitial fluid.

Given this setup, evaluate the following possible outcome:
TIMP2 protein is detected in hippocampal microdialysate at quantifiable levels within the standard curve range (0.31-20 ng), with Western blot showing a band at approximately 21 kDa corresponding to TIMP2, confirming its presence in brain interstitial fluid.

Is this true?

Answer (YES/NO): YES